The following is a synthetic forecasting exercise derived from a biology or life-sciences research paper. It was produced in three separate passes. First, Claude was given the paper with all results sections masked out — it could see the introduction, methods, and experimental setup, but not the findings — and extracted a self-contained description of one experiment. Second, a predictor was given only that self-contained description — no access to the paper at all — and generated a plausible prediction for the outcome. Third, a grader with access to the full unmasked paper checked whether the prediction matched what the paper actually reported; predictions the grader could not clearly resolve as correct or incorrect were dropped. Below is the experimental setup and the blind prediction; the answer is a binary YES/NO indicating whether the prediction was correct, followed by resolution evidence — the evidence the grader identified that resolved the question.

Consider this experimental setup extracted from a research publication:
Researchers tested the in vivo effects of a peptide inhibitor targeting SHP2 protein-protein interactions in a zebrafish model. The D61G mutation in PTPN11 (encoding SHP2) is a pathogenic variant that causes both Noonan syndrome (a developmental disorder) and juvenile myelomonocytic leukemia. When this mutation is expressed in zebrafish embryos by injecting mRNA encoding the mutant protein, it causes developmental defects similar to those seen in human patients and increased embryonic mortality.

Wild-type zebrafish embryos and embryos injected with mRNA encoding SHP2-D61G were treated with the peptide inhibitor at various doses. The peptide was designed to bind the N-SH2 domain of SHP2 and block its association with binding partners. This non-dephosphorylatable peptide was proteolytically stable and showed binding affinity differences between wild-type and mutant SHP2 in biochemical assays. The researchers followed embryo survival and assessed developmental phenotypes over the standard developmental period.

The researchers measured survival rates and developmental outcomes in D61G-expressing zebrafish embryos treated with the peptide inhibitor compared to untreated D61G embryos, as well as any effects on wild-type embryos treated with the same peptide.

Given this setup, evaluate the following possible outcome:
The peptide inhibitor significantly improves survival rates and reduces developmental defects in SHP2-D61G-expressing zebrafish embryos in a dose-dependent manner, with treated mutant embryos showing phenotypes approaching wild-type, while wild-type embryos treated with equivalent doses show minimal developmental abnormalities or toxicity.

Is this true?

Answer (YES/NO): YES